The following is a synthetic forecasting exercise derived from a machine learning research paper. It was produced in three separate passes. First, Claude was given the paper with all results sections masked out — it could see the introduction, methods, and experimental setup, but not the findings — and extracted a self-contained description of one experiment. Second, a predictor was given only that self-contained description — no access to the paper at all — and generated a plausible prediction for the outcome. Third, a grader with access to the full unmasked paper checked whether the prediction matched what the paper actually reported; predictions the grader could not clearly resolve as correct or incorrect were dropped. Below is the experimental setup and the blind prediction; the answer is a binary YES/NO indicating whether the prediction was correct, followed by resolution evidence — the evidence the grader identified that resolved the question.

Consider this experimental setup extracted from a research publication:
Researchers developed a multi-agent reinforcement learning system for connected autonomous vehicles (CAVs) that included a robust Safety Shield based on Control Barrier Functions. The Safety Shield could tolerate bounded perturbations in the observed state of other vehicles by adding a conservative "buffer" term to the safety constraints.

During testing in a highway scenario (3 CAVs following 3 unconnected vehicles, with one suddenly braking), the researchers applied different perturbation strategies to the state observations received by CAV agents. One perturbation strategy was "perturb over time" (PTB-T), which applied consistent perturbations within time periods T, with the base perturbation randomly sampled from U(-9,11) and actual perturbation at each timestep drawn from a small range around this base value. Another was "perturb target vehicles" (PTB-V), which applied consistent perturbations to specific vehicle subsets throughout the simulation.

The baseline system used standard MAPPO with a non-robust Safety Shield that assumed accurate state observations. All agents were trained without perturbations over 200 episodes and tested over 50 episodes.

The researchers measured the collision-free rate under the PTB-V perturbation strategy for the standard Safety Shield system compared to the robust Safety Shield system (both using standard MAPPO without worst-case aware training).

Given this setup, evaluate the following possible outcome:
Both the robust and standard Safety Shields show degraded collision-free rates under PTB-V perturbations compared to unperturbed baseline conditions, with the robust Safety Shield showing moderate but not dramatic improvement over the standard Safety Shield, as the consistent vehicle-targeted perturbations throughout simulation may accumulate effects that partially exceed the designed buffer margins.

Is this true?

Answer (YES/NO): NO